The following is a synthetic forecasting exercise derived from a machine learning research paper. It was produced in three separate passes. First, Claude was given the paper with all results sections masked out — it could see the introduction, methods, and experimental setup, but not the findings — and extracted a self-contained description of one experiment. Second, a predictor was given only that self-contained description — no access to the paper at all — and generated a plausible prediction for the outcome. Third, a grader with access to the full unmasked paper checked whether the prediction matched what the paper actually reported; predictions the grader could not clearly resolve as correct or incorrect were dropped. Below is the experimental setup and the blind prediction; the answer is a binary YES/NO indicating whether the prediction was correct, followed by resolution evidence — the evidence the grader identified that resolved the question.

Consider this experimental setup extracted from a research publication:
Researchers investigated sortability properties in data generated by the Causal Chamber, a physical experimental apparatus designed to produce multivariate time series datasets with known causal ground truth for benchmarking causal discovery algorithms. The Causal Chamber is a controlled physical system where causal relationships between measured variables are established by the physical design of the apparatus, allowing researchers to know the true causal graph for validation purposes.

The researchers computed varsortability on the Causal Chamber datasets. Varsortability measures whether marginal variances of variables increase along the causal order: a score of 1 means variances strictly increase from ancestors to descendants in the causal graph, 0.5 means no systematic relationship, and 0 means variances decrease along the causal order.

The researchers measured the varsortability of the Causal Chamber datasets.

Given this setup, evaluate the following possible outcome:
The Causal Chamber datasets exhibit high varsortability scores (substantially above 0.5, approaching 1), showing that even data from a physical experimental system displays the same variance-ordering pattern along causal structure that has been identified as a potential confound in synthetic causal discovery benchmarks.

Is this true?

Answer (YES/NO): YES